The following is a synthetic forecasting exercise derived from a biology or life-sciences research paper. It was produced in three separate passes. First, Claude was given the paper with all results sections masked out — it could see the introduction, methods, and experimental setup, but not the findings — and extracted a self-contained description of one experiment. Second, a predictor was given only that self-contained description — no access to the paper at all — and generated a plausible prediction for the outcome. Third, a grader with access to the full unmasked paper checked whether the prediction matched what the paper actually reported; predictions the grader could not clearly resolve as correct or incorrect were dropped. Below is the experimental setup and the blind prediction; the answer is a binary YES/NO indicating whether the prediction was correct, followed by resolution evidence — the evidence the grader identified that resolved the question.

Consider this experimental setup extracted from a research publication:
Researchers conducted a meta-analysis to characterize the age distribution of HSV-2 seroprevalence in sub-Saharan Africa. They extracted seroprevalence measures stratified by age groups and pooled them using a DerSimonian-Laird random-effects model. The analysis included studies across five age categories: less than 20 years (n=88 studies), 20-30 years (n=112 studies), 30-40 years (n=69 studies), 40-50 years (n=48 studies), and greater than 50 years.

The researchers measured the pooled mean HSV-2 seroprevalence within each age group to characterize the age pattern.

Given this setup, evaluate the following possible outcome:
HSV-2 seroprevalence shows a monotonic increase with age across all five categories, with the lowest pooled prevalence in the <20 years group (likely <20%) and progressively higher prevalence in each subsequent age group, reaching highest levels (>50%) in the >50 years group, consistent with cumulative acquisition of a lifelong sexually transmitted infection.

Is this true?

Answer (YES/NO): NO